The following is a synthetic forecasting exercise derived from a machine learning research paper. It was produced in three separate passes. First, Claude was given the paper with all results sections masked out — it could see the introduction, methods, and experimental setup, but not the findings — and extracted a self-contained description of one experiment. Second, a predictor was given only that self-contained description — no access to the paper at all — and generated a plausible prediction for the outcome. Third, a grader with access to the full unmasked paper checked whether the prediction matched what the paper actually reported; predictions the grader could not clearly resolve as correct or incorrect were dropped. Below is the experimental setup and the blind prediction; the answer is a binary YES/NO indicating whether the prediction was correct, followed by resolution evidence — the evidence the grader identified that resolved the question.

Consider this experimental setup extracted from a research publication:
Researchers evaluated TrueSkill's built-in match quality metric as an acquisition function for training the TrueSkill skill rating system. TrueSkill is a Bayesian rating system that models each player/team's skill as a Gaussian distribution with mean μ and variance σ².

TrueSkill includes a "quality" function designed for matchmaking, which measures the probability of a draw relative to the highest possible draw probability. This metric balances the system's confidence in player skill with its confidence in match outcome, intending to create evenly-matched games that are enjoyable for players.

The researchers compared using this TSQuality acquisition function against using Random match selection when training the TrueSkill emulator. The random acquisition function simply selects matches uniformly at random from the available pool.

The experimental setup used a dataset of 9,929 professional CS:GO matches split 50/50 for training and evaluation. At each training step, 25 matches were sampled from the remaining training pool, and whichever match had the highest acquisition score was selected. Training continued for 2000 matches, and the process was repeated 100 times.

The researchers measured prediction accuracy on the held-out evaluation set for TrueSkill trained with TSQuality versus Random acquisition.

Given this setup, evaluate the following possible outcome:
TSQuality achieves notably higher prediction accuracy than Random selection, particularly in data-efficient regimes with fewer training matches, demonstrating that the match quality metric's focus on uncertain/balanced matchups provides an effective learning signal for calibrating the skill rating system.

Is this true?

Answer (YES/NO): NO